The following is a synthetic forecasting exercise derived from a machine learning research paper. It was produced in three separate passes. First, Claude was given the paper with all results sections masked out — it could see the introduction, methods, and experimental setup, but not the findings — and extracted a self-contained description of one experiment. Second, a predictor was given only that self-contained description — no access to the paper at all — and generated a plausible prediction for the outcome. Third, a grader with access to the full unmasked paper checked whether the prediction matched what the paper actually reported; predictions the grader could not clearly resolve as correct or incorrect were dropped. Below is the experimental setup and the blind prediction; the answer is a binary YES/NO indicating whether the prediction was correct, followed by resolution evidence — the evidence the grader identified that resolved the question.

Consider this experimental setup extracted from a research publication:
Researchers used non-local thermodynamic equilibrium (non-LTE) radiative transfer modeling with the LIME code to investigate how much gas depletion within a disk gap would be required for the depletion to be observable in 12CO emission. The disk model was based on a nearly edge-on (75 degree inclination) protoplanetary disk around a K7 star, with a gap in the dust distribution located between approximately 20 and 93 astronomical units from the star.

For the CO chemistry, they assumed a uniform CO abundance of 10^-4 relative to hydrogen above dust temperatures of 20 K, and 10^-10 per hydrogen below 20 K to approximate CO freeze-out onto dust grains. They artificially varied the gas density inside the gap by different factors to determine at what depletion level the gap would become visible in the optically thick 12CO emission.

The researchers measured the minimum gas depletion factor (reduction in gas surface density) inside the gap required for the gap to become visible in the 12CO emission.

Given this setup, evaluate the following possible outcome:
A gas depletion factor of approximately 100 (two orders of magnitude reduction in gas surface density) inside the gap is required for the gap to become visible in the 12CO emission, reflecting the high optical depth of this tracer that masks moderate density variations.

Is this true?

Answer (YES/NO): YES